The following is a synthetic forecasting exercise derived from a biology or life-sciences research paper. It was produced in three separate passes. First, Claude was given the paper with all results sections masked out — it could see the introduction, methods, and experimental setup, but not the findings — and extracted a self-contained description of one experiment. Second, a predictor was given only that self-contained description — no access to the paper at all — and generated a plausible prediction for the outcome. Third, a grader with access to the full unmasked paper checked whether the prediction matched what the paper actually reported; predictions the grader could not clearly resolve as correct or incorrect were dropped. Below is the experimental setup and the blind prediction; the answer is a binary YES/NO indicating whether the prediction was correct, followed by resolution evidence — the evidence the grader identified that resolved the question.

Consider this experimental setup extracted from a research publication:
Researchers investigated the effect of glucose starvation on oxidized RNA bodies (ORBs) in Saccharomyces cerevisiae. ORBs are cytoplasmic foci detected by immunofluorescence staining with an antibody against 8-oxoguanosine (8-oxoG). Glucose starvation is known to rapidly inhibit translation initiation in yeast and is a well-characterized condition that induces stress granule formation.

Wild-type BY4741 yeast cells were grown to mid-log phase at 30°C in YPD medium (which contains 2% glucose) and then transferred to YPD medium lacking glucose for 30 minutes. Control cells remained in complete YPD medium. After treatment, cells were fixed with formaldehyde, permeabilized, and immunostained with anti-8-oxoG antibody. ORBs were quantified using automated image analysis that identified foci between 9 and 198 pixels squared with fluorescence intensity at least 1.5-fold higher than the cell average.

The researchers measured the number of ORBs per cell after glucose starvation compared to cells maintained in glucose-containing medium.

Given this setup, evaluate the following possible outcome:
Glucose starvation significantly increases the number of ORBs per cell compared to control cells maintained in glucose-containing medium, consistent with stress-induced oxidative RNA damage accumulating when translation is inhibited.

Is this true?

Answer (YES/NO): NO